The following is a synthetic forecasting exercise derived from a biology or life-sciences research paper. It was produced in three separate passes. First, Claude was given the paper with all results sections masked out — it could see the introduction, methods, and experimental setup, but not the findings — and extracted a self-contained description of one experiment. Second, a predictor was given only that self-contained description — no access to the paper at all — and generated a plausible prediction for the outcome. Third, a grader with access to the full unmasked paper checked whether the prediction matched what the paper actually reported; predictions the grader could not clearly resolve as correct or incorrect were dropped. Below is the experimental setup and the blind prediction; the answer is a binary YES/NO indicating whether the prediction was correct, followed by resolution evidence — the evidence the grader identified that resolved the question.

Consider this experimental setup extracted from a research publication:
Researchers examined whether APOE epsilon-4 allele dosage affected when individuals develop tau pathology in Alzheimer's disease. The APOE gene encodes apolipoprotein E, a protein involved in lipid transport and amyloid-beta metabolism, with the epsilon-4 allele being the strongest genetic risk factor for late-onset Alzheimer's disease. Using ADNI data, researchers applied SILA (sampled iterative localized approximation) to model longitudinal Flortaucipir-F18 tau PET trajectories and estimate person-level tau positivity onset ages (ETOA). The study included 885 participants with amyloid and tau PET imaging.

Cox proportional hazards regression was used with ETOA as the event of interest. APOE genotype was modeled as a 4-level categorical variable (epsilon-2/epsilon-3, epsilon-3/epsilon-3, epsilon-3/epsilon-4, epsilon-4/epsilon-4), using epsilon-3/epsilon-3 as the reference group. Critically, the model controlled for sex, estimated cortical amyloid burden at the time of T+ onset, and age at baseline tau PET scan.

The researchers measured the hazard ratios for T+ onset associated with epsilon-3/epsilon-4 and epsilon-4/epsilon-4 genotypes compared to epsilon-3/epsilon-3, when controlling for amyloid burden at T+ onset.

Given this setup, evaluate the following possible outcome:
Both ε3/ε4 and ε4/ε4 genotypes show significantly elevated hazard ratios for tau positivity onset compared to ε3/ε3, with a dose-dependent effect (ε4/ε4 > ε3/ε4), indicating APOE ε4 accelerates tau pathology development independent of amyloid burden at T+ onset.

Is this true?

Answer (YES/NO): YES